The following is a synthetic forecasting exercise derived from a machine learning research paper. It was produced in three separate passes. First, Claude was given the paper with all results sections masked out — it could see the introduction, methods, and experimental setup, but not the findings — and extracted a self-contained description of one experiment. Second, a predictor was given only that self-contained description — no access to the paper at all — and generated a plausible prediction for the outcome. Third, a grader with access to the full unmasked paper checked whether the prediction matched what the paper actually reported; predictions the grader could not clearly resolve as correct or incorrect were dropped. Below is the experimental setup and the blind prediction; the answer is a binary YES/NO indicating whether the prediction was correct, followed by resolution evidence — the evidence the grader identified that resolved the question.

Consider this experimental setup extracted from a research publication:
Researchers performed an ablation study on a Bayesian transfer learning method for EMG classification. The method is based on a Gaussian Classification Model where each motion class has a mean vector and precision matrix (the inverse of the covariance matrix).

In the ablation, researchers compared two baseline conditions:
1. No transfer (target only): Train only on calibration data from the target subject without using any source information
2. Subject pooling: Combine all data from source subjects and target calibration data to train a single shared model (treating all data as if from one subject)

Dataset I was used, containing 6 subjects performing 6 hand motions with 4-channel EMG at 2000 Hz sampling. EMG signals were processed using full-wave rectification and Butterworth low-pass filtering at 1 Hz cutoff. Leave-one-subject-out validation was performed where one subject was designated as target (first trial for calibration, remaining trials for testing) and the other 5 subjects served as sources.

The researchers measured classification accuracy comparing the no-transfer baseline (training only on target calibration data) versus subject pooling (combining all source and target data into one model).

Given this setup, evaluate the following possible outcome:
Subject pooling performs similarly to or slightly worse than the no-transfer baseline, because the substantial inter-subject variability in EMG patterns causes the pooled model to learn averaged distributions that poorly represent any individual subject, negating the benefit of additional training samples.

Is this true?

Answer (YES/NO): NO